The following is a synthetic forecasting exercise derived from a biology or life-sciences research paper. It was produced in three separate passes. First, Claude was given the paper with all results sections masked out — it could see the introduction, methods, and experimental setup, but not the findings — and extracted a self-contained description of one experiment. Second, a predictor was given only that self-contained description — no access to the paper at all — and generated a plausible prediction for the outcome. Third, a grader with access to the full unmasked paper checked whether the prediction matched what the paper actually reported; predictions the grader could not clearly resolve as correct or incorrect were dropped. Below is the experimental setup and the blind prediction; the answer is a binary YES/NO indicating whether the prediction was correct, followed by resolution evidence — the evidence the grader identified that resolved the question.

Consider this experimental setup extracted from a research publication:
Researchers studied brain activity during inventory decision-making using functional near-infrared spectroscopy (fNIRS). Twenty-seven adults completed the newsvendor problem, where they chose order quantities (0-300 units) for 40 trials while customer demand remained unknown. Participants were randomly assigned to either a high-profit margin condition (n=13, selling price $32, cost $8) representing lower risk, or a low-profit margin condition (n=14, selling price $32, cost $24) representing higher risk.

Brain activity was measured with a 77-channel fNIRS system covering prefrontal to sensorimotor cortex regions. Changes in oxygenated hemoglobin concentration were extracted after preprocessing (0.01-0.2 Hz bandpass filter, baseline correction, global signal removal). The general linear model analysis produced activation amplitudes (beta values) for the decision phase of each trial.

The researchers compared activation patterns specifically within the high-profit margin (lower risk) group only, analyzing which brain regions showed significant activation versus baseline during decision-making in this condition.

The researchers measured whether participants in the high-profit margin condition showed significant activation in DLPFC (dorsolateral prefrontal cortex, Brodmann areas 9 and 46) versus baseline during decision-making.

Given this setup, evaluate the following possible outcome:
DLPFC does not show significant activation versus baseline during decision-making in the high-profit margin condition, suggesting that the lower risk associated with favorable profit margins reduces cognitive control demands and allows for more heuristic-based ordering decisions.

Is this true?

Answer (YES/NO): NO